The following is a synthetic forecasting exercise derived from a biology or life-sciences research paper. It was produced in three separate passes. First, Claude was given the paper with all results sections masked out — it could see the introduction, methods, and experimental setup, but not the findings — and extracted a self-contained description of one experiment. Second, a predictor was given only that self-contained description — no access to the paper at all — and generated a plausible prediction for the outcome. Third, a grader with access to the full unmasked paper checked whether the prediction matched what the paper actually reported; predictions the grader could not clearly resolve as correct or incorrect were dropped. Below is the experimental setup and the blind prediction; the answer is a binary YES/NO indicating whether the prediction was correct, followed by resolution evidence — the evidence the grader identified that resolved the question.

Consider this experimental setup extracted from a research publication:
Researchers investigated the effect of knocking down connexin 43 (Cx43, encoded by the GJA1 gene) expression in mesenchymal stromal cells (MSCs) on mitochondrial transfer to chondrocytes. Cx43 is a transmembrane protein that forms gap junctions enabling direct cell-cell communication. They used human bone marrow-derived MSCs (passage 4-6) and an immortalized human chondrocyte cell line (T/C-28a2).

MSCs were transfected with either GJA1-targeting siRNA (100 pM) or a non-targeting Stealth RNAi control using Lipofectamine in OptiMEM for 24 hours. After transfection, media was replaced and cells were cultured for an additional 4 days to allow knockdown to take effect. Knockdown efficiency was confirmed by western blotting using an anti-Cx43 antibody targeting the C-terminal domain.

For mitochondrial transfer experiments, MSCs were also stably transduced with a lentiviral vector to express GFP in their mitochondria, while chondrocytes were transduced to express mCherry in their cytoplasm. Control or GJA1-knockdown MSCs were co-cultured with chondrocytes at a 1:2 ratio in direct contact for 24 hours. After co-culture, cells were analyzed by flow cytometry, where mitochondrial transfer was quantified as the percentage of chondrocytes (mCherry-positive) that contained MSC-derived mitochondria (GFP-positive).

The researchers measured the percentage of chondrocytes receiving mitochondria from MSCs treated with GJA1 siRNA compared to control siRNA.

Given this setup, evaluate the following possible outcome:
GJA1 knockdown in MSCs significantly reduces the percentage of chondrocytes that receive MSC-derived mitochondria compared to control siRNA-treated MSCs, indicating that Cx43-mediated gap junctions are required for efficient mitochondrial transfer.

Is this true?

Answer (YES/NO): NO